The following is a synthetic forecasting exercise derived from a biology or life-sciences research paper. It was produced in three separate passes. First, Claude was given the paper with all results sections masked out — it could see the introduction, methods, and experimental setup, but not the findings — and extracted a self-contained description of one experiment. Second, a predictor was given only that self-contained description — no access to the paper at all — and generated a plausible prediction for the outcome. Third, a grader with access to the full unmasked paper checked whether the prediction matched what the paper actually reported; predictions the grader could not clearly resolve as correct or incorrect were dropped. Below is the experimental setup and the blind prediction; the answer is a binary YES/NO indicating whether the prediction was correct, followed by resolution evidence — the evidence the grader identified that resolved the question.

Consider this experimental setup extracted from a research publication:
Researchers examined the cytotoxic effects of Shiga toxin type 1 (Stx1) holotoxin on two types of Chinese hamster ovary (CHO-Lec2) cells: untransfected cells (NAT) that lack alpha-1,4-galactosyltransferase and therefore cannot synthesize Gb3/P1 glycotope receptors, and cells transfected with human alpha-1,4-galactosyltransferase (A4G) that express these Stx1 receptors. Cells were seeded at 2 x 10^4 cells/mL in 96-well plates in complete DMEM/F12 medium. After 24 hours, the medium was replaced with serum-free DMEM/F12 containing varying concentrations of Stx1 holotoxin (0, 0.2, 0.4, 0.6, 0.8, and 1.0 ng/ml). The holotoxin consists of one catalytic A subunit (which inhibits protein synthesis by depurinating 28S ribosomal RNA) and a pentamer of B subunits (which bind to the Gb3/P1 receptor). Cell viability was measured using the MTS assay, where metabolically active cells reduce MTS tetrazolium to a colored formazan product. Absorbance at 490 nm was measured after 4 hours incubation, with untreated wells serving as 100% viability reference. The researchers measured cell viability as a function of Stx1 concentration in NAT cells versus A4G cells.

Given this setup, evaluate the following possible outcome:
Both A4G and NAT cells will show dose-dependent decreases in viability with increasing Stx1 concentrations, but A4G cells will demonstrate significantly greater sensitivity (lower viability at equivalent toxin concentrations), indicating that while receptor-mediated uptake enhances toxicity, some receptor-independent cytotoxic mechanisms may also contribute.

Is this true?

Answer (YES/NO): NO